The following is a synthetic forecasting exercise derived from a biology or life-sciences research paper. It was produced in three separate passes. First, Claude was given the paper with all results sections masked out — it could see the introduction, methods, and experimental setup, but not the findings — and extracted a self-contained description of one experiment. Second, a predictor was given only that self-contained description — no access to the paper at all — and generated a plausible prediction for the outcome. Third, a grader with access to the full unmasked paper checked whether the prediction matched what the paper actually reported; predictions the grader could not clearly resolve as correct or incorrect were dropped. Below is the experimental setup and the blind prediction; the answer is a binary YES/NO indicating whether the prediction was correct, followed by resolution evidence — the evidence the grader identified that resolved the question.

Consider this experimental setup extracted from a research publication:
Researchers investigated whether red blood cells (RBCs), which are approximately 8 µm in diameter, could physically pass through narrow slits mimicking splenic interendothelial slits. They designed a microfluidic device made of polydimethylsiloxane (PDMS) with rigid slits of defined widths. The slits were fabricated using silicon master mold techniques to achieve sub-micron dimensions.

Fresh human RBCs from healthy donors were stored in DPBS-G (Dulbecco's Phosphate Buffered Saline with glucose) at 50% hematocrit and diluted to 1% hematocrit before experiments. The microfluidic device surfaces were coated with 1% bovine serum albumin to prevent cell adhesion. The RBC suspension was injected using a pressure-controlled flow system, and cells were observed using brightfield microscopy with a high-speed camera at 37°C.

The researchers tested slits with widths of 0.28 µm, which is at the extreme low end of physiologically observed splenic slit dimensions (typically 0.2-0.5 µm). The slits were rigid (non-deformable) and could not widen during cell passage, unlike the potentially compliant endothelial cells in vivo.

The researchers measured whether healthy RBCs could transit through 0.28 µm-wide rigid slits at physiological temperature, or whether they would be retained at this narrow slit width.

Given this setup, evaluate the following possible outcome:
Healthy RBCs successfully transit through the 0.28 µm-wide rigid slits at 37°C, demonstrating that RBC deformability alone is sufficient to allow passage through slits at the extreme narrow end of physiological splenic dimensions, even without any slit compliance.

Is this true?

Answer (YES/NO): YES